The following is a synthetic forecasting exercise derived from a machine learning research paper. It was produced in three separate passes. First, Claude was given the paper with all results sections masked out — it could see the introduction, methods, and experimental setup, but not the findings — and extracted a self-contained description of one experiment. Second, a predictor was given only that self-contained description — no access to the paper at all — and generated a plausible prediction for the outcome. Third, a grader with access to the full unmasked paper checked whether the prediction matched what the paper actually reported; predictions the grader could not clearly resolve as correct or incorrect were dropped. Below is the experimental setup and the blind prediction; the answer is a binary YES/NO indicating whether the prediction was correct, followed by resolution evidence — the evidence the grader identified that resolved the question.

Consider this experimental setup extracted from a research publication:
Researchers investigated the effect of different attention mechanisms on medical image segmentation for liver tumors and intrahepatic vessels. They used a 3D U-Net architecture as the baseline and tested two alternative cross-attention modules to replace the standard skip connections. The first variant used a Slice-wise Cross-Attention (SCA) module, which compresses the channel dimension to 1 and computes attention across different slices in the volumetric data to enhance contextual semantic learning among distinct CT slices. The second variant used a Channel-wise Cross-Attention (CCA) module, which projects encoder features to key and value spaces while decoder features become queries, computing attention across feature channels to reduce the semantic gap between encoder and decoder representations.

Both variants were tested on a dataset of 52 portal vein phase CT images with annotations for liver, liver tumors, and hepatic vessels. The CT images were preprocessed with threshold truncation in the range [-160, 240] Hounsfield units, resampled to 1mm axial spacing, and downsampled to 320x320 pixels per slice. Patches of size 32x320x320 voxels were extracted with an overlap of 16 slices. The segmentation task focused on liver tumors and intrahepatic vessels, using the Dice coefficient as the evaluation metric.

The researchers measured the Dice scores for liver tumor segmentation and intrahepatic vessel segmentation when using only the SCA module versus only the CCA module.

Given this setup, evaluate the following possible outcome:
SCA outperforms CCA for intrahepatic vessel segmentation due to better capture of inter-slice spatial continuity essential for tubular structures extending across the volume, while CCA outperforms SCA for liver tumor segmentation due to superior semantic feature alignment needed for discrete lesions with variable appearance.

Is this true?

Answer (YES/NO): NO